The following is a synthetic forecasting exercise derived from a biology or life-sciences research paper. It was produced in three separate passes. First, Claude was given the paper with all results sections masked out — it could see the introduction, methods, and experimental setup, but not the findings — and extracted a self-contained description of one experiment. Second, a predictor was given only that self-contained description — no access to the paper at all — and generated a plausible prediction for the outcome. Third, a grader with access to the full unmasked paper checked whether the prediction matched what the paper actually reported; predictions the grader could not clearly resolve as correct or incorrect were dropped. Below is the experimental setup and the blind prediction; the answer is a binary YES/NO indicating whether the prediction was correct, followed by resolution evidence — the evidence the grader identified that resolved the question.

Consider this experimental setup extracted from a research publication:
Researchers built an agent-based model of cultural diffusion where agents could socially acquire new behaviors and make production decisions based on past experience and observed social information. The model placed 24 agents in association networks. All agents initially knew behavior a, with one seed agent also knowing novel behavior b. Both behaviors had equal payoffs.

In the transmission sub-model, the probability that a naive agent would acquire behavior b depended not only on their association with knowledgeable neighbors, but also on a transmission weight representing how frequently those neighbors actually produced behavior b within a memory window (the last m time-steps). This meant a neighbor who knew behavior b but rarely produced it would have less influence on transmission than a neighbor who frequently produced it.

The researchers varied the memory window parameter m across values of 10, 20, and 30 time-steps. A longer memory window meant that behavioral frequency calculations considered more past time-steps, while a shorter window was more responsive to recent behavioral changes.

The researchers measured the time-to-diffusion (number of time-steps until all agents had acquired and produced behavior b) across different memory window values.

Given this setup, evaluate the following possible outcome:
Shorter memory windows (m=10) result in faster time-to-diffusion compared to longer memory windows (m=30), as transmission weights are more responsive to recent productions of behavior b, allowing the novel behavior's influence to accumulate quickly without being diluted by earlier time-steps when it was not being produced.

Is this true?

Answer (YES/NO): YES